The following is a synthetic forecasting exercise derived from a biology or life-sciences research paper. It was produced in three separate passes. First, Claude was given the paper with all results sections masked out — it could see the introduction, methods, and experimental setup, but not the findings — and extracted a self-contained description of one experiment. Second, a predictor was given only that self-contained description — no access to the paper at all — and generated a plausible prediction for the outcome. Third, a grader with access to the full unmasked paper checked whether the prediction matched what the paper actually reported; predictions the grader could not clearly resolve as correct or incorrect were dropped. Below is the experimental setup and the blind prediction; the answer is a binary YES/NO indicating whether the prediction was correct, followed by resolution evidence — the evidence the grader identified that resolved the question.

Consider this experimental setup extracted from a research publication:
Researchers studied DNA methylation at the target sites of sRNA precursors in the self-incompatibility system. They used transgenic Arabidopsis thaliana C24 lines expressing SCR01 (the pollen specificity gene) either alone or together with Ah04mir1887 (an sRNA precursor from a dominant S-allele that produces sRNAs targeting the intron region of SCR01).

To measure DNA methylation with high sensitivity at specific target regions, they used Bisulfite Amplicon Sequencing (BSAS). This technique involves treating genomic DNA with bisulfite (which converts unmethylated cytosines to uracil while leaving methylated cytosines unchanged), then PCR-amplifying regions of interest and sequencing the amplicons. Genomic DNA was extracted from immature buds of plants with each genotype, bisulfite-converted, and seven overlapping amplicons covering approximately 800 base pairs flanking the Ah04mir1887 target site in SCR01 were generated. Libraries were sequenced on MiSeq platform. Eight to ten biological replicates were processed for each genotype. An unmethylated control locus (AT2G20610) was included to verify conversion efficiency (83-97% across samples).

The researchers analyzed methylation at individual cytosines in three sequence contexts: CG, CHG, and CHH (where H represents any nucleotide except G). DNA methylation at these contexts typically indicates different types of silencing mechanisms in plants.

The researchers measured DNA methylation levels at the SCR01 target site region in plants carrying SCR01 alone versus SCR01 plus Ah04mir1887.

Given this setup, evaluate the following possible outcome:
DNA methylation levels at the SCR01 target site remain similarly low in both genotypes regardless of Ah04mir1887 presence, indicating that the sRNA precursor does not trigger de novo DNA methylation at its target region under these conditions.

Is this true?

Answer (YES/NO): NO